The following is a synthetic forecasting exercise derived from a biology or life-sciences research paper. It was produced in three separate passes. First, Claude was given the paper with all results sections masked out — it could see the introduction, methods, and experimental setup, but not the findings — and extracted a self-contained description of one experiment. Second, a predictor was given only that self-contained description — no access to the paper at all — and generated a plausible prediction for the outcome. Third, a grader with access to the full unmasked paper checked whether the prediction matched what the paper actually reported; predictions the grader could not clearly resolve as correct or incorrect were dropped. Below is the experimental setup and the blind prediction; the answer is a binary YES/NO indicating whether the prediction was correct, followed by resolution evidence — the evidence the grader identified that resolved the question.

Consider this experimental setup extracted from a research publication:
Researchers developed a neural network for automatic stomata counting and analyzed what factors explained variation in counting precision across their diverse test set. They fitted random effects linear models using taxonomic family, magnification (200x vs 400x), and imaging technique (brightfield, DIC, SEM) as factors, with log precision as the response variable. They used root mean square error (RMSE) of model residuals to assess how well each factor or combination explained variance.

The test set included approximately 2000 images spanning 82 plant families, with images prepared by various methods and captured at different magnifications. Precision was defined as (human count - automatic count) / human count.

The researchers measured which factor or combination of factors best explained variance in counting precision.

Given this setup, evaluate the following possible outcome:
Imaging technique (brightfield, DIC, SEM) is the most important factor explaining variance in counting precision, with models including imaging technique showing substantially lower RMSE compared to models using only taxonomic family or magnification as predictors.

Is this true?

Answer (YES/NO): NO